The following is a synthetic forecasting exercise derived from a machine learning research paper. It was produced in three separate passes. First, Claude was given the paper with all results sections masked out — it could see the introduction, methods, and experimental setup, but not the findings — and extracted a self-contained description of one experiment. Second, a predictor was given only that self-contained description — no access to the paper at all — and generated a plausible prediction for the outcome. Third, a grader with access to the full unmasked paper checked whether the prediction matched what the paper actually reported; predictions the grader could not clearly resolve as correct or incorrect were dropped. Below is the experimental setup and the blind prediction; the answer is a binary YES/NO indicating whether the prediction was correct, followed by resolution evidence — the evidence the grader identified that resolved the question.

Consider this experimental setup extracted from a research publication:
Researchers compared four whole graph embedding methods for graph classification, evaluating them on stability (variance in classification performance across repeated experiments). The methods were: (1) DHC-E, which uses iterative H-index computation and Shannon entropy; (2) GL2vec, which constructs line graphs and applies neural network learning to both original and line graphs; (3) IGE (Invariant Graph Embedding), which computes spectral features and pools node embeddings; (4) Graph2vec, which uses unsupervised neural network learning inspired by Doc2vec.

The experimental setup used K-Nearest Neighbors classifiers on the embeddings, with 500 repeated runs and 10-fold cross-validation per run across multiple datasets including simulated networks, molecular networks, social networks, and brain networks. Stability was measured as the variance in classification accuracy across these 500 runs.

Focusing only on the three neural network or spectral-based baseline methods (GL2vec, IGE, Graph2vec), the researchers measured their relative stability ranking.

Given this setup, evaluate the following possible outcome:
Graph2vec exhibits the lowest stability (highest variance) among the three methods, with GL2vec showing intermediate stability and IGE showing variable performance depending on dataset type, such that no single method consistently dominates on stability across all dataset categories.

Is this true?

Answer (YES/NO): NO